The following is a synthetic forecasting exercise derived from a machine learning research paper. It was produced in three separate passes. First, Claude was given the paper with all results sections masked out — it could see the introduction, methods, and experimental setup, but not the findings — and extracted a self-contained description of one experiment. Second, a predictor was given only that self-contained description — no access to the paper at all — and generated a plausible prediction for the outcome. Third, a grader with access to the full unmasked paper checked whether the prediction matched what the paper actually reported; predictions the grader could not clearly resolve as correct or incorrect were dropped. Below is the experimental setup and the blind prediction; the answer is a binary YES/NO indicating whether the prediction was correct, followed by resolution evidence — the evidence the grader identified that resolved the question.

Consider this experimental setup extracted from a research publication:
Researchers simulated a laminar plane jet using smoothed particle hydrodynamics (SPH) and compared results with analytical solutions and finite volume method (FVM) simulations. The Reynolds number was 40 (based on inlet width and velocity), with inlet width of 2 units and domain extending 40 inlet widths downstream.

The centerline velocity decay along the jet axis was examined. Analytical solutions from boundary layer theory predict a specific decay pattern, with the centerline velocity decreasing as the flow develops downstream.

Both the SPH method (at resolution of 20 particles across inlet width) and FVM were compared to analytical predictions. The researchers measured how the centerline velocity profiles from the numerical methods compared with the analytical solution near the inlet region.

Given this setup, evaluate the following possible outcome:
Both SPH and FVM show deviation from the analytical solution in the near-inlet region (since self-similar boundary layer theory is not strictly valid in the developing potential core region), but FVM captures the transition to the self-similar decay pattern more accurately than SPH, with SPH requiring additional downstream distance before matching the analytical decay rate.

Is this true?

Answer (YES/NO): NO